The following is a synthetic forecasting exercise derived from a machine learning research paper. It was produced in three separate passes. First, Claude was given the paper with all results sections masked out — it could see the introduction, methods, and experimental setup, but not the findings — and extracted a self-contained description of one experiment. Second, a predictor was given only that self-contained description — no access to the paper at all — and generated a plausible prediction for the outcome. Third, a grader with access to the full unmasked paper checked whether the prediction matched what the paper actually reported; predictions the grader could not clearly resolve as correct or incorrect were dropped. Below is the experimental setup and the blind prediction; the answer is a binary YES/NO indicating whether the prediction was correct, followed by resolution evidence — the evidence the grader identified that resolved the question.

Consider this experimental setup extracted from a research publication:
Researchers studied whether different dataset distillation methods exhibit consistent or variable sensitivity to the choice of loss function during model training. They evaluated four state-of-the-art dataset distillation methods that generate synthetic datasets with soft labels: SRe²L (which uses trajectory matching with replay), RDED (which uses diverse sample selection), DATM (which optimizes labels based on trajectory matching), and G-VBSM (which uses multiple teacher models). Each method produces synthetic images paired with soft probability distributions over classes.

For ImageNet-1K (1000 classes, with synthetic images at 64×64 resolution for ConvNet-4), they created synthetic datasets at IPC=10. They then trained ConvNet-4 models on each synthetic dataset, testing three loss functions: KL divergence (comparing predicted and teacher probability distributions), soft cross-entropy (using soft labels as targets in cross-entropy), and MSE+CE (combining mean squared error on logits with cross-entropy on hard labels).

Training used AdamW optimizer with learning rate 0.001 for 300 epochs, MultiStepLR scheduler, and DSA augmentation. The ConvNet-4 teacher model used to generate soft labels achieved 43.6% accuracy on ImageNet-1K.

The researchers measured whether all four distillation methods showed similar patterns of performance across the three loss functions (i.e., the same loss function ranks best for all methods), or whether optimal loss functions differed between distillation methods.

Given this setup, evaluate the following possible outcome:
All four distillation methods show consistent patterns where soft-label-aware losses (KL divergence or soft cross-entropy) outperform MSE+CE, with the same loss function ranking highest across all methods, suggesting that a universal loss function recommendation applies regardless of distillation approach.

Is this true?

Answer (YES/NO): NO